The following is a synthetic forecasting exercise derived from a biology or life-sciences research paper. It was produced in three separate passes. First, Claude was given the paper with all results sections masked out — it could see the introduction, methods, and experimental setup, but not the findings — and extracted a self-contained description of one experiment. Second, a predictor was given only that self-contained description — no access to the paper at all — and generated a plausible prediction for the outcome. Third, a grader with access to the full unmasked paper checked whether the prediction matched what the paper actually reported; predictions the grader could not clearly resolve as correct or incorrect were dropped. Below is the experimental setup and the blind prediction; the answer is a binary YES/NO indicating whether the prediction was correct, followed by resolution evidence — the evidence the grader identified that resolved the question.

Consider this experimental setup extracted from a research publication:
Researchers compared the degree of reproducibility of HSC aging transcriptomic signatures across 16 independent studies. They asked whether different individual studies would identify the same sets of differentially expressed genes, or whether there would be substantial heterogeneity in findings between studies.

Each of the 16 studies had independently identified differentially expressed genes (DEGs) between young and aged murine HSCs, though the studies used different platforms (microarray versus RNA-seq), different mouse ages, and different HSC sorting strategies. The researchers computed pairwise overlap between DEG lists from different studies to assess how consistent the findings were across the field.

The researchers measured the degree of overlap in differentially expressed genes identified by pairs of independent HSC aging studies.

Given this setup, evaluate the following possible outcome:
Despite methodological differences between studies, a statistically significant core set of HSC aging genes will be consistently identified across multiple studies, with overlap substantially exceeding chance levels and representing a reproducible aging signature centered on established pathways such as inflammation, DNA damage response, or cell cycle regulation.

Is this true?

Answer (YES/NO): NO